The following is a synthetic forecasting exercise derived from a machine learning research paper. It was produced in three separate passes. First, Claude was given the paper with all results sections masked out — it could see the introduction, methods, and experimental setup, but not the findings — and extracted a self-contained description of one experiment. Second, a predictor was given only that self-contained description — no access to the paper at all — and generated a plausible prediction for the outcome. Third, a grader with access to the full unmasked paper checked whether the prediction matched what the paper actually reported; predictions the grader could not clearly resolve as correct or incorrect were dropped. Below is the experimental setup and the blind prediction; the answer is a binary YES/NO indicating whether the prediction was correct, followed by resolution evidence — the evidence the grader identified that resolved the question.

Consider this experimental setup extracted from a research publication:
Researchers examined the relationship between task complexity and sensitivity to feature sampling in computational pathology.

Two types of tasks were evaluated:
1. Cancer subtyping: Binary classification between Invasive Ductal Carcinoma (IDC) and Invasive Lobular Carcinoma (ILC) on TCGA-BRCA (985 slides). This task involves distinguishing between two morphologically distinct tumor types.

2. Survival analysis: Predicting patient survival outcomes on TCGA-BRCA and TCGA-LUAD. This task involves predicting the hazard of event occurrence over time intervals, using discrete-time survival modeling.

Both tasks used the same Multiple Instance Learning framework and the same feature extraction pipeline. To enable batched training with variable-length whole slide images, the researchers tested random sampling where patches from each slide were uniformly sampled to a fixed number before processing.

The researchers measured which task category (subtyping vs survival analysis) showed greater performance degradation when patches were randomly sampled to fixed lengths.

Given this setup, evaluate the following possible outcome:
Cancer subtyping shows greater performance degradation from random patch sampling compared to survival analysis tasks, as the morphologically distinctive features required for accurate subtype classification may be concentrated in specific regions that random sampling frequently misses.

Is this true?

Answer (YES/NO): NO